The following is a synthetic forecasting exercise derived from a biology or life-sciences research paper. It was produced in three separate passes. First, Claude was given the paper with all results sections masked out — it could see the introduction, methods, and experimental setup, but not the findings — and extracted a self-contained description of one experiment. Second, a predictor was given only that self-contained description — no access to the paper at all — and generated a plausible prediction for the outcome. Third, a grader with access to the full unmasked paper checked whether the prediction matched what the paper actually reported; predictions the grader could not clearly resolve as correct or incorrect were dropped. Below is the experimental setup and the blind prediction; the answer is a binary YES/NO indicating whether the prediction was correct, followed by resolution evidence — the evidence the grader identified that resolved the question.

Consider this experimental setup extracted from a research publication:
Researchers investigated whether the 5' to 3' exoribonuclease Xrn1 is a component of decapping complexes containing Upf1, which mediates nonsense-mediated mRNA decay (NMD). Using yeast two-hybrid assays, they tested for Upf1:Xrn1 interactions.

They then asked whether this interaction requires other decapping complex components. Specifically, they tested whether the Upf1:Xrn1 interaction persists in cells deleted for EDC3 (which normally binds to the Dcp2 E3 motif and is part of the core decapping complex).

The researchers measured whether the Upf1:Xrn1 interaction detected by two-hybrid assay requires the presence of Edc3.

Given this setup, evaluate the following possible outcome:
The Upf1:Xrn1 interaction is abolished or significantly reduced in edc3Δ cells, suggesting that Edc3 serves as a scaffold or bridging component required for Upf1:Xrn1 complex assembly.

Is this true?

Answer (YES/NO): YES